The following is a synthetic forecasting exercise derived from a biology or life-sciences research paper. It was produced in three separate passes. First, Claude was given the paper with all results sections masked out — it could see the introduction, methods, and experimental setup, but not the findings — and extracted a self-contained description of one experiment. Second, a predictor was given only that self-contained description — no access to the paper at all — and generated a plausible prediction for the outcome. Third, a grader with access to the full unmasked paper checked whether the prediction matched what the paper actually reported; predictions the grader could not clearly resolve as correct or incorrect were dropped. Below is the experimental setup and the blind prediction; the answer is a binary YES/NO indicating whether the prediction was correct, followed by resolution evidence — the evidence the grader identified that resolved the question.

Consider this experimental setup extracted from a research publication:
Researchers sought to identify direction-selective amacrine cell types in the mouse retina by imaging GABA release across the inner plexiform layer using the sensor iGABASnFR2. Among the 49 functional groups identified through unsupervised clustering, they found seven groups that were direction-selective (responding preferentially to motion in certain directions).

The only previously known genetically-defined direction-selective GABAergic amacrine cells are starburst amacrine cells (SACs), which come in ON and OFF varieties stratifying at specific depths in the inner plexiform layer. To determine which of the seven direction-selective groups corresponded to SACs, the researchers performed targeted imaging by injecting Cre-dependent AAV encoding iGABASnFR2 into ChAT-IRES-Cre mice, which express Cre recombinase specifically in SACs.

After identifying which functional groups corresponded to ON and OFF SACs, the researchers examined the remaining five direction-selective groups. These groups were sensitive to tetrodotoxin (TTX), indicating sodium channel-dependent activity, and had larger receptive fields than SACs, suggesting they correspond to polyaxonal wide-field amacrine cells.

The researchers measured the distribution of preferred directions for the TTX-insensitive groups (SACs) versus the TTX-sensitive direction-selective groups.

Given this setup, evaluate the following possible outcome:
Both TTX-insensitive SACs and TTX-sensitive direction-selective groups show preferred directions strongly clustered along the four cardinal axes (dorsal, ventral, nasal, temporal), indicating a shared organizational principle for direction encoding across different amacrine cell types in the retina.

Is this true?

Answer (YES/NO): NO